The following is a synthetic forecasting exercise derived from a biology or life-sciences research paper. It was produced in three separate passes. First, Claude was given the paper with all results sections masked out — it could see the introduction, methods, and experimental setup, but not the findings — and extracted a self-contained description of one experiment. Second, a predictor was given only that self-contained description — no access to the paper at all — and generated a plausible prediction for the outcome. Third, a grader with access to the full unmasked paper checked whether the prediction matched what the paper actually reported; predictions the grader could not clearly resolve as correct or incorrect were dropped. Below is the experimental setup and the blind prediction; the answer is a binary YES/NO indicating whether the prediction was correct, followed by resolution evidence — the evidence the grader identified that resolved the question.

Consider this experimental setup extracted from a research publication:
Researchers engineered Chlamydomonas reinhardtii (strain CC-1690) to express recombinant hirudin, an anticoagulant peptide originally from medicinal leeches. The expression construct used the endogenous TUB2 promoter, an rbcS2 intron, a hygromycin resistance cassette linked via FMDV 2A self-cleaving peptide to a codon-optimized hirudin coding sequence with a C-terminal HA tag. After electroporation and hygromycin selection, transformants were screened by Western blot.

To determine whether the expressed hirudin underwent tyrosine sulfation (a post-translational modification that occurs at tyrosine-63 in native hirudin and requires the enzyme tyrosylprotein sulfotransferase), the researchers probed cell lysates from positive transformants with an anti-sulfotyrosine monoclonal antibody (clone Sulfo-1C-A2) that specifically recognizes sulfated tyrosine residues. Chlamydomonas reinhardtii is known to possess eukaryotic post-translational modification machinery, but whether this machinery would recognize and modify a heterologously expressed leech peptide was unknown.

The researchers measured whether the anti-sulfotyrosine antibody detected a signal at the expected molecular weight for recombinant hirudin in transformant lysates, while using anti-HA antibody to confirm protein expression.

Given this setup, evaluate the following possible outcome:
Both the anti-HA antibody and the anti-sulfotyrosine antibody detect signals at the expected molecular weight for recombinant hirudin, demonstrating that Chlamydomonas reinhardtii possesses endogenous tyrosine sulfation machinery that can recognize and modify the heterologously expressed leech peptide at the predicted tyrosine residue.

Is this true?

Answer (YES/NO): YES